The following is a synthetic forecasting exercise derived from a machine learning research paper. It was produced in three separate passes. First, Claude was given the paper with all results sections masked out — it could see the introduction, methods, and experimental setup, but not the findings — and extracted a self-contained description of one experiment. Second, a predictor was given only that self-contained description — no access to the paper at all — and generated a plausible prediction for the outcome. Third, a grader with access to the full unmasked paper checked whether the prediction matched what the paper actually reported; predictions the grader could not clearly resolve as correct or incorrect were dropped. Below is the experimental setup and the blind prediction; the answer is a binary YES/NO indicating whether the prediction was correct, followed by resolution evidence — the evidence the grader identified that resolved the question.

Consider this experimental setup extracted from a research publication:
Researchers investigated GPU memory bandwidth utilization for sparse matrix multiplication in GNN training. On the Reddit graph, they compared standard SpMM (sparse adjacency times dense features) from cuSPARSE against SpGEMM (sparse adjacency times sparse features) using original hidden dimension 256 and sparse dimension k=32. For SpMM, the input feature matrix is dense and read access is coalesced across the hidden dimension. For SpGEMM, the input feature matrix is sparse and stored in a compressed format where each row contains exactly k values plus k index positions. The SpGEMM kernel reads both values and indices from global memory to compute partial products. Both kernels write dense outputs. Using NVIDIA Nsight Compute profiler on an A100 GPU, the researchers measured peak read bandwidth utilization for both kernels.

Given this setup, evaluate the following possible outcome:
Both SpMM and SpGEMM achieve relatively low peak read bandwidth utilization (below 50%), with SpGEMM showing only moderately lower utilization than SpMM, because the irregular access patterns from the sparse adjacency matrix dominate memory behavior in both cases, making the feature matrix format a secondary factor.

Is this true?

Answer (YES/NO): NO